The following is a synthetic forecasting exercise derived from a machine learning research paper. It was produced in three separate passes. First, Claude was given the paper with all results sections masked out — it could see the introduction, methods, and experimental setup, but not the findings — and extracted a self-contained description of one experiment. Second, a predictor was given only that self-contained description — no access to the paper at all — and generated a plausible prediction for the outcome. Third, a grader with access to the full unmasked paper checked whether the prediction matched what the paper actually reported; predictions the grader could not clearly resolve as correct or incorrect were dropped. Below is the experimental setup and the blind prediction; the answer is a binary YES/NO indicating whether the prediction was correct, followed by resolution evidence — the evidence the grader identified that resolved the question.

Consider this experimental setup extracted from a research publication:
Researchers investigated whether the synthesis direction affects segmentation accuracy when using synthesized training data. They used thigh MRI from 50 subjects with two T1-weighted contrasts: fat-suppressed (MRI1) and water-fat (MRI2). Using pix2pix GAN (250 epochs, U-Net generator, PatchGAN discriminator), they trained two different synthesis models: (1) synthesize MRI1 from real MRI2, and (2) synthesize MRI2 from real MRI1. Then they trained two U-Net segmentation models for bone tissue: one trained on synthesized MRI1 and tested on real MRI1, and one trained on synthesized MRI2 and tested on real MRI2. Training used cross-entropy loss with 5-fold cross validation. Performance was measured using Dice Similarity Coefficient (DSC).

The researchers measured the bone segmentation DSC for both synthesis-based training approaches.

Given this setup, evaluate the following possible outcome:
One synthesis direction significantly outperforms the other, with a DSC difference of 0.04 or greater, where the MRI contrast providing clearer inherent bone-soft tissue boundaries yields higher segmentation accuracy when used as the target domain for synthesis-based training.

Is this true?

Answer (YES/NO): YES